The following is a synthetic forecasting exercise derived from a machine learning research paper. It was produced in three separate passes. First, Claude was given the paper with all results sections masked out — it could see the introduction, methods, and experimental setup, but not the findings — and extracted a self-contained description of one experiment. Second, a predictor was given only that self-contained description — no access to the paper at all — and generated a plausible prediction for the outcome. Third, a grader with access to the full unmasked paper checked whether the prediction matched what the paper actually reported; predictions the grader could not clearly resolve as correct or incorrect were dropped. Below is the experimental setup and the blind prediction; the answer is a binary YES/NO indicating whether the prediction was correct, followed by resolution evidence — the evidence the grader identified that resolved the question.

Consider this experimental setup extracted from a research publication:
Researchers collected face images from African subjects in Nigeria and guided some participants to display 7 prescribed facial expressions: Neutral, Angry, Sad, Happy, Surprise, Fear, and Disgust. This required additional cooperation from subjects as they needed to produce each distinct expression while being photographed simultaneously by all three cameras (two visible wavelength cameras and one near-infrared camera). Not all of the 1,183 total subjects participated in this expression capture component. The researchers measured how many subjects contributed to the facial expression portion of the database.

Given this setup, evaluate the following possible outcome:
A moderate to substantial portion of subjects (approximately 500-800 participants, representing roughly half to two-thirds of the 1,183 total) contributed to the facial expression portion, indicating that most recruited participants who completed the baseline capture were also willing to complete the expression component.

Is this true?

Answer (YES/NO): NO